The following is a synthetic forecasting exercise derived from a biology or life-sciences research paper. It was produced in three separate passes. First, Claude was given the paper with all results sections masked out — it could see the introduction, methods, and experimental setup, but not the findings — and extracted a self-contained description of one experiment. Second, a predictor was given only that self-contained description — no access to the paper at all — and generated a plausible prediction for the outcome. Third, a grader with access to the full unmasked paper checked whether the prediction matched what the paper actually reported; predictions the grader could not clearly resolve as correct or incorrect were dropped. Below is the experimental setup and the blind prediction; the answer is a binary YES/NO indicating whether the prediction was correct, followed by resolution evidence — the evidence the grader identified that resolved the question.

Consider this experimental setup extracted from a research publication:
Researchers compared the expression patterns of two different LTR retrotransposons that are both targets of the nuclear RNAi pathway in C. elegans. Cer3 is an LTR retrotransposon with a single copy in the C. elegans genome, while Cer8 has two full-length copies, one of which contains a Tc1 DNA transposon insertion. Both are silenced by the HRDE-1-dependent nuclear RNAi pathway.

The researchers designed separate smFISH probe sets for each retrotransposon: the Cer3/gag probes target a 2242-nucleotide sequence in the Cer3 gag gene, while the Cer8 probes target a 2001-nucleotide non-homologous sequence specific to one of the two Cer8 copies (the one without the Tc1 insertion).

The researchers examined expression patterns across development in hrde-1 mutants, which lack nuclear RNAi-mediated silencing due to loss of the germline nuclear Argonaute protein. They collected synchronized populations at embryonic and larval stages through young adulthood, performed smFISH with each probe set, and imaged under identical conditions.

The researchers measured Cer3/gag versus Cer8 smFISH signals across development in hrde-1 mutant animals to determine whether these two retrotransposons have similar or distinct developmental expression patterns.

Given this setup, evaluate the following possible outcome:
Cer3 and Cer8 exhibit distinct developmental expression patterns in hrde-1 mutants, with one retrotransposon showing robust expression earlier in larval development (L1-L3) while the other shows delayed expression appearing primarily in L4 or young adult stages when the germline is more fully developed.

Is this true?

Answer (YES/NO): NO